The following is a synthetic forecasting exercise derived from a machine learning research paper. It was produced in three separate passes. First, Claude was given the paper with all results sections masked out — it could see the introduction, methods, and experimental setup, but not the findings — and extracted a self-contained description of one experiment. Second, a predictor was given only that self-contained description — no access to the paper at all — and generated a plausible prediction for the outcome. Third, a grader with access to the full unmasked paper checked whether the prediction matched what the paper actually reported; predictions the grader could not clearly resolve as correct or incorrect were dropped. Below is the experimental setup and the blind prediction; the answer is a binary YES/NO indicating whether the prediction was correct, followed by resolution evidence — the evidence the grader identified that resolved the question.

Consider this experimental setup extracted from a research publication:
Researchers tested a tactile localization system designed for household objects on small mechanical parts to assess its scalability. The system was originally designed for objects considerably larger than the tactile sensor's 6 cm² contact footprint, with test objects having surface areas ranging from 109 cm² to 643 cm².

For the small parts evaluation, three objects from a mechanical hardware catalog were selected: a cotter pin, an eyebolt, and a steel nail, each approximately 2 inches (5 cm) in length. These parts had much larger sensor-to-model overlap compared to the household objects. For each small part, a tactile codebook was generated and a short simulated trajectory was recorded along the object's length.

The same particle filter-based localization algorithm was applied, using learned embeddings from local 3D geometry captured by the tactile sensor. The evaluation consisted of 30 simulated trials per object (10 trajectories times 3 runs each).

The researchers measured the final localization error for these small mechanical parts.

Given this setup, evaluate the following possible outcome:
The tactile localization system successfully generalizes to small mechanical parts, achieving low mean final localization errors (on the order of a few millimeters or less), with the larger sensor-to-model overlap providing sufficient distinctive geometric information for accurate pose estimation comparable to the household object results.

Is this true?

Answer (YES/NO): NO